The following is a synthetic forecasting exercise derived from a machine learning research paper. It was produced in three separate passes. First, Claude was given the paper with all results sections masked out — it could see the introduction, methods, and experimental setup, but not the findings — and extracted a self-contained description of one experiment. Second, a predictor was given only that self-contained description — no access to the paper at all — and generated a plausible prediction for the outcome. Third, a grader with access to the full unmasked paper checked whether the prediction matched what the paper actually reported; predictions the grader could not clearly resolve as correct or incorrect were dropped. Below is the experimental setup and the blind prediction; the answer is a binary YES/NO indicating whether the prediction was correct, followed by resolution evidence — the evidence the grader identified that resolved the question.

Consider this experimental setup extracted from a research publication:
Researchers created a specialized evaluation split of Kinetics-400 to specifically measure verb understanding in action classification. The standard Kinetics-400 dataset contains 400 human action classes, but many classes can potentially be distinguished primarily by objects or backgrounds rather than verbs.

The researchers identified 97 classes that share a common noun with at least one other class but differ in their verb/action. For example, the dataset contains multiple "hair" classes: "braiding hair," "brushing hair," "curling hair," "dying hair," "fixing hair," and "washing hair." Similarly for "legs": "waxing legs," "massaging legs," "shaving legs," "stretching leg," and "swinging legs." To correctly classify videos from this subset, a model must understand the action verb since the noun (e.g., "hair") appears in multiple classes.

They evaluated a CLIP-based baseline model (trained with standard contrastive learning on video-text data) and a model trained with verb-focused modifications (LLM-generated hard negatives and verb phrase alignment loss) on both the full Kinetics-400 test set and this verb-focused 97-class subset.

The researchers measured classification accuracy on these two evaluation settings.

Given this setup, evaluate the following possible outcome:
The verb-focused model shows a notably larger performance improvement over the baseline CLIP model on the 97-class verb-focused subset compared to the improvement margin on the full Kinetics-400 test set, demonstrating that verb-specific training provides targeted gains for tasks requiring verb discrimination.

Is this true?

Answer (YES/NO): YES